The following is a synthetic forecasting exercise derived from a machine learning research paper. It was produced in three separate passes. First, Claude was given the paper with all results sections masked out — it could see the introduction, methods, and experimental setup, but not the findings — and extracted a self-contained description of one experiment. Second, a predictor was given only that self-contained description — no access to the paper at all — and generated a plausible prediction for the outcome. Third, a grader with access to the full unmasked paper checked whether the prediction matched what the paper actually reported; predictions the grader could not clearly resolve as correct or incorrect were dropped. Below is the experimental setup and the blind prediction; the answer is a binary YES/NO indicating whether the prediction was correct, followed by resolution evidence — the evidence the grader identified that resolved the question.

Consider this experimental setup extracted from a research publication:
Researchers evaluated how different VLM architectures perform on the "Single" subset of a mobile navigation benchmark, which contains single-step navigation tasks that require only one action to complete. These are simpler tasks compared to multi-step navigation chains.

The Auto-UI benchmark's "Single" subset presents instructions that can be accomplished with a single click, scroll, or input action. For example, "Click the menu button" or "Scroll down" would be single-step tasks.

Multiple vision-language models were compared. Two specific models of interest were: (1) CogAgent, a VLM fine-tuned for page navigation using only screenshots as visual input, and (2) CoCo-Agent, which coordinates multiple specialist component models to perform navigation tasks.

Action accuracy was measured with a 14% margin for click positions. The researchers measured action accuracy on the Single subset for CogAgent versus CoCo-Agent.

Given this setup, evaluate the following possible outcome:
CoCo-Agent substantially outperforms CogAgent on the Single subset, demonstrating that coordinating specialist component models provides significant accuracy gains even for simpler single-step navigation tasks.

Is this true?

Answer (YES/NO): NO